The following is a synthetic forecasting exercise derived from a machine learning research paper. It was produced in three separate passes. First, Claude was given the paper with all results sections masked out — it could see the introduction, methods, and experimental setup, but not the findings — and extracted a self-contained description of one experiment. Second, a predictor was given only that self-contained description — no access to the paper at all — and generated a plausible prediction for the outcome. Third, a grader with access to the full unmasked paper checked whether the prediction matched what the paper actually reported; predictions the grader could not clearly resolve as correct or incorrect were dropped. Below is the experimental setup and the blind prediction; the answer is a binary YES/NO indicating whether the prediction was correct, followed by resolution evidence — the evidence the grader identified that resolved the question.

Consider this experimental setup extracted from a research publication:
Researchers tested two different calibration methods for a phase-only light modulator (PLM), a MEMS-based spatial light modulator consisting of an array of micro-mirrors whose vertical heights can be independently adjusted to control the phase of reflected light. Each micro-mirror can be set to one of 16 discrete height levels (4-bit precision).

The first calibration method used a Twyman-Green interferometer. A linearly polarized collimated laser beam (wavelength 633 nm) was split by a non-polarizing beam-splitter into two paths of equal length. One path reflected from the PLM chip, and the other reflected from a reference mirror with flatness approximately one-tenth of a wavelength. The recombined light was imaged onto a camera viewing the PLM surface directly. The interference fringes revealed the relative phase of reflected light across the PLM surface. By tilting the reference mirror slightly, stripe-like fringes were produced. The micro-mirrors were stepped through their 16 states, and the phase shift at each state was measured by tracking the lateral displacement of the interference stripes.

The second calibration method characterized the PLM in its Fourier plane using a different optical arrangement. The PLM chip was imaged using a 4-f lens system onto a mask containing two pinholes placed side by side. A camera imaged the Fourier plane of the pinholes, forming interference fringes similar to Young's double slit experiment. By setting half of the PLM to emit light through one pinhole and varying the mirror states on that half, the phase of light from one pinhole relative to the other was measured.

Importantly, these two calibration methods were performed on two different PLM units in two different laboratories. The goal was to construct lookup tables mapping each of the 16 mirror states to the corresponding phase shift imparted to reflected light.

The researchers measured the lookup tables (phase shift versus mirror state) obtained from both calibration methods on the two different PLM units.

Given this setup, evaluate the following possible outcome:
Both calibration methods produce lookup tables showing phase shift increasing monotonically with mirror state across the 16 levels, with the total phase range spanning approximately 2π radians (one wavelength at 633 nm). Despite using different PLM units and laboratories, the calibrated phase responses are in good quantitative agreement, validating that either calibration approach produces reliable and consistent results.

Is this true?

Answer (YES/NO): YES